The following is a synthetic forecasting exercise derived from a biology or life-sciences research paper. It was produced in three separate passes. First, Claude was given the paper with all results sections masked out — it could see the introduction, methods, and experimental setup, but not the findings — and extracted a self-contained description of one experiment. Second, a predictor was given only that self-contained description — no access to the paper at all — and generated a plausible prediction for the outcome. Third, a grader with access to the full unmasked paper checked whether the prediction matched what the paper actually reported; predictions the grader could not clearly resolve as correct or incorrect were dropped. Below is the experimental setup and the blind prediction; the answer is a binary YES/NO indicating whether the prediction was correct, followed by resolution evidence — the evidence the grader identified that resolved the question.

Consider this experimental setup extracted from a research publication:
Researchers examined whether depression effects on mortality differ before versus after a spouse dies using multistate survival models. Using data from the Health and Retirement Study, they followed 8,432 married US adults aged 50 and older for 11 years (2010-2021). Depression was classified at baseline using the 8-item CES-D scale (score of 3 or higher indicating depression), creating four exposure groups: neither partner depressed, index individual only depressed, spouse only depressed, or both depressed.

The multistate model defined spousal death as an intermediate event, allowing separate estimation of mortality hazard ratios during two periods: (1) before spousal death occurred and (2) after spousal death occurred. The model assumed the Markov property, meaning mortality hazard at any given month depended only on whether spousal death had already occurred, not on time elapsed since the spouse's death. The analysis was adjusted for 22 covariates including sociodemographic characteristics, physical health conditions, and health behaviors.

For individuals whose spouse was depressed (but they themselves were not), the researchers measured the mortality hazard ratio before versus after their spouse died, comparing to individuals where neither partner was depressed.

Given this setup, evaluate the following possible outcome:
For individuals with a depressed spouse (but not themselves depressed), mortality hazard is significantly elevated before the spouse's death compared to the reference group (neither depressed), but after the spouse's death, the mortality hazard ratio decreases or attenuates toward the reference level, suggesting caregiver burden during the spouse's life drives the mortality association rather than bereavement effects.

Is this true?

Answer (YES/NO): YES